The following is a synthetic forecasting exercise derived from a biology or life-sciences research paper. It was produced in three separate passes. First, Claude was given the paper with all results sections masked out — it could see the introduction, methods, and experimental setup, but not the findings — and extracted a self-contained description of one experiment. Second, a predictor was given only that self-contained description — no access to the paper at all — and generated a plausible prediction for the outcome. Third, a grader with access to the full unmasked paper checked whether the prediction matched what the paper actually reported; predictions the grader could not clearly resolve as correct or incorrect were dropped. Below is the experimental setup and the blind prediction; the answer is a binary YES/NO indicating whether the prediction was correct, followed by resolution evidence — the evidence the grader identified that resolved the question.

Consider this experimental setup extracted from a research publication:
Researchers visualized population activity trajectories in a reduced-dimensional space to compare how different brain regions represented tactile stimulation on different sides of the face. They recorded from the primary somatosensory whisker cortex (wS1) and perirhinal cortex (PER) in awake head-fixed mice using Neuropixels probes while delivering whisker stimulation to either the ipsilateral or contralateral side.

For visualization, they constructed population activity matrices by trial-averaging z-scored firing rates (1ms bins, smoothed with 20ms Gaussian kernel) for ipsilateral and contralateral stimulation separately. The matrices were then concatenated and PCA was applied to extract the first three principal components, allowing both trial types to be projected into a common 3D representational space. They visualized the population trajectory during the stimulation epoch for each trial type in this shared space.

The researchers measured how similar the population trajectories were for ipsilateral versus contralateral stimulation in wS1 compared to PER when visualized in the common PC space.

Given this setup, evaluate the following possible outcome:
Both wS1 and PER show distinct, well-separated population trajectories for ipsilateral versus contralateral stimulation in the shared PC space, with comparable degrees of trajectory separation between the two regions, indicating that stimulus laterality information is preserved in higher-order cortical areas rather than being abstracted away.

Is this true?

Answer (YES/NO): NO